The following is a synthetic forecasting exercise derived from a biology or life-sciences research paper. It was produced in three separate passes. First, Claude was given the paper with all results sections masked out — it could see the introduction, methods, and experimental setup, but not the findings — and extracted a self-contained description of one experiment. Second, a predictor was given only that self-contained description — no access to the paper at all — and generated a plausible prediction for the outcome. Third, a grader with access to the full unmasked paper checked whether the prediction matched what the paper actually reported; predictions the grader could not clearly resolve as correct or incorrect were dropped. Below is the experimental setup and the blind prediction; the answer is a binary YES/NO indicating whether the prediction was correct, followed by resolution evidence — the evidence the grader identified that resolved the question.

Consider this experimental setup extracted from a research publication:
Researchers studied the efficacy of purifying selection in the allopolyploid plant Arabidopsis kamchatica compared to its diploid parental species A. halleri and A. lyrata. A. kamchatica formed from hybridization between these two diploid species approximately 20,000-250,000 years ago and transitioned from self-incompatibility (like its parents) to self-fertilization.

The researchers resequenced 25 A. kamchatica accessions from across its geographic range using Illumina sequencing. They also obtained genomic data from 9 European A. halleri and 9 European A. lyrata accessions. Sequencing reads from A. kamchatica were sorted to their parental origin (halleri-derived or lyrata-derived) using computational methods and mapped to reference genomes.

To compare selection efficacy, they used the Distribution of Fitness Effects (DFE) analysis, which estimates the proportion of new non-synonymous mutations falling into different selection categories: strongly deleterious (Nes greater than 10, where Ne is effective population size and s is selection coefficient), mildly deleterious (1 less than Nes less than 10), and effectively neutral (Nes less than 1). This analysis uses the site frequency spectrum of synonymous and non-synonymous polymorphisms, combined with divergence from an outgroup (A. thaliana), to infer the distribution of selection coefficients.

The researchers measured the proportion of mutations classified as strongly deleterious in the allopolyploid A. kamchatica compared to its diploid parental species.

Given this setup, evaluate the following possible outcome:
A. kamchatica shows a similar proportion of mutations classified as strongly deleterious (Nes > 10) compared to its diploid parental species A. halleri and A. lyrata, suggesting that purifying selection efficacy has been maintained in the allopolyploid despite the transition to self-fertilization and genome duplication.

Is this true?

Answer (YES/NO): NO